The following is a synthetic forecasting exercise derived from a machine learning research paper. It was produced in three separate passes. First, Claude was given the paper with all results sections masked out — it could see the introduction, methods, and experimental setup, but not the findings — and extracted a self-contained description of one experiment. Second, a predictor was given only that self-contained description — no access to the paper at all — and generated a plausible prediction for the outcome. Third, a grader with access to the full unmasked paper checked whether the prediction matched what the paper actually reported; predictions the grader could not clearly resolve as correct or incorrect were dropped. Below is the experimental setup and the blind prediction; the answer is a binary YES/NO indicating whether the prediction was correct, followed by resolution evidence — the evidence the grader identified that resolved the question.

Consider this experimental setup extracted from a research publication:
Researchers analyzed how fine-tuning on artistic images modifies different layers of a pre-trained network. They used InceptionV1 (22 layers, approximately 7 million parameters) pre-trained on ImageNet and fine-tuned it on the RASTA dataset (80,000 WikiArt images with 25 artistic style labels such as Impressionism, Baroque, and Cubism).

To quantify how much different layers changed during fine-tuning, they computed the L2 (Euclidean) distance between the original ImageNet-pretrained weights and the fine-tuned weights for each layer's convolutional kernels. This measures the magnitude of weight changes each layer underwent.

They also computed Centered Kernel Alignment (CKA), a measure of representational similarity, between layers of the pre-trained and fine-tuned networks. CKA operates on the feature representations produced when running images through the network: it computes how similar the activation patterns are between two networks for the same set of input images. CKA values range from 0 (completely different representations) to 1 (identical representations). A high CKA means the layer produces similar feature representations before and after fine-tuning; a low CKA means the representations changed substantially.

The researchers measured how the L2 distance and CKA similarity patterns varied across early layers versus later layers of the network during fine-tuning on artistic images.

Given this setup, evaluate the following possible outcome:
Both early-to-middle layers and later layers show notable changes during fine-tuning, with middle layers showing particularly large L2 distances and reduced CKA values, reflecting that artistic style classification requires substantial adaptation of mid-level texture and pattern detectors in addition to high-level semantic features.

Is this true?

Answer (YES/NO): NO